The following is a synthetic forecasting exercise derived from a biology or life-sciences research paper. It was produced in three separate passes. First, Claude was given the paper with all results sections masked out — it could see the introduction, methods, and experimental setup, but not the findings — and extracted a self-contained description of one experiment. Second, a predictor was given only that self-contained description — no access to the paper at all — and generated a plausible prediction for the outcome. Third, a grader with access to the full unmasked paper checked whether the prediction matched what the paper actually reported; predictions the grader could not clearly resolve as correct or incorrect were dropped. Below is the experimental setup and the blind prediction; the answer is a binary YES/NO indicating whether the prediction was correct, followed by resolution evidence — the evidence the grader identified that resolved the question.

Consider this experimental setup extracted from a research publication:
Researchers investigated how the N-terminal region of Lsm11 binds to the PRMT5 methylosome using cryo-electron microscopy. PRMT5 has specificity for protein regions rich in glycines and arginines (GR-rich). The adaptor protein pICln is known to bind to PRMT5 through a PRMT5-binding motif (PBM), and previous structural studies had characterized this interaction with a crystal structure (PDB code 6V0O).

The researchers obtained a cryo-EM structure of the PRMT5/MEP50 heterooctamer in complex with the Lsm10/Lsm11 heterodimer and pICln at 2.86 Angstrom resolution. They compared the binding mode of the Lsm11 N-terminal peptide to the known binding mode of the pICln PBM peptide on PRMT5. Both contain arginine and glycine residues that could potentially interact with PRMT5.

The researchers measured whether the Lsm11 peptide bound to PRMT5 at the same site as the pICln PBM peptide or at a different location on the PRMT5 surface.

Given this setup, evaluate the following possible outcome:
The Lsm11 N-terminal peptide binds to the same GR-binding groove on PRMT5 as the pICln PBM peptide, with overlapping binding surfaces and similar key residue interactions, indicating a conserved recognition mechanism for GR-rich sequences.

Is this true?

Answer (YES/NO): NO